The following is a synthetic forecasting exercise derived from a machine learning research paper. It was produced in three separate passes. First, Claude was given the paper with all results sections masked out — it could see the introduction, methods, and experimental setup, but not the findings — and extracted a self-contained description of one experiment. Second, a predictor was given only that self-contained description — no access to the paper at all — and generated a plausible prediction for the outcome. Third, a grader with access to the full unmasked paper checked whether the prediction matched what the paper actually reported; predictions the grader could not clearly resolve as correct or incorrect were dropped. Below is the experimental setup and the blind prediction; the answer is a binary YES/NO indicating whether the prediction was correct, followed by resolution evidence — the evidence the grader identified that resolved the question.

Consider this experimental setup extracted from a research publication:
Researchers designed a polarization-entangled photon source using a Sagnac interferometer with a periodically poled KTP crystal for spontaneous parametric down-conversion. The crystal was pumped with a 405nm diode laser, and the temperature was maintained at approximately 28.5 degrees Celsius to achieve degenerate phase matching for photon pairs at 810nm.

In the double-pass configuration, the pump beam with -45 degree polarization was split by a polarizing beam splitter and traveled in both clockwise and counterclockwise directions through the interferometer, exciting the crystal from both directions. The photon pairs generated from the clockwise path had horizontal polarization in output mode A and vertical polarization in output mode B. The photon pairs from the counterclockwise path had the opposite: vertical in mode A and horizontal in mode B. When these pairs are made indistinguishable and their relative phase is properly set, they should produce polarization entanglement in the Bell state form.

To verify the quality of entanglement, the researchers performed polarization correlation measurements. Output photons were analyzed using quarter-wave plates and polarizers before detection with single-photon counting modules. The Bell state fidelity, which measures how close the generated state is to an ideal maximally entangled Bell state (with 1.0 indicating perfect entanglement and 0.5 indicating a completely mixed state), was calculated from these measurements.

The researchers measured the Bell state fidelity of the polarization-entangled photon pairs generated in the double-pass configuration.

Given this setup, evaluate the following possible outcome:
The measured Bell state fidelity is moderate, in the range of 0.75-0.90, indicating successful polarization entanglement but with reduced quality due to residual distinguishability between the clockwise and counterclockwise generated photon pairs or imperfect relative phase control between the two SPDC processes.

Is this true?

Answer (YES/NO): YES